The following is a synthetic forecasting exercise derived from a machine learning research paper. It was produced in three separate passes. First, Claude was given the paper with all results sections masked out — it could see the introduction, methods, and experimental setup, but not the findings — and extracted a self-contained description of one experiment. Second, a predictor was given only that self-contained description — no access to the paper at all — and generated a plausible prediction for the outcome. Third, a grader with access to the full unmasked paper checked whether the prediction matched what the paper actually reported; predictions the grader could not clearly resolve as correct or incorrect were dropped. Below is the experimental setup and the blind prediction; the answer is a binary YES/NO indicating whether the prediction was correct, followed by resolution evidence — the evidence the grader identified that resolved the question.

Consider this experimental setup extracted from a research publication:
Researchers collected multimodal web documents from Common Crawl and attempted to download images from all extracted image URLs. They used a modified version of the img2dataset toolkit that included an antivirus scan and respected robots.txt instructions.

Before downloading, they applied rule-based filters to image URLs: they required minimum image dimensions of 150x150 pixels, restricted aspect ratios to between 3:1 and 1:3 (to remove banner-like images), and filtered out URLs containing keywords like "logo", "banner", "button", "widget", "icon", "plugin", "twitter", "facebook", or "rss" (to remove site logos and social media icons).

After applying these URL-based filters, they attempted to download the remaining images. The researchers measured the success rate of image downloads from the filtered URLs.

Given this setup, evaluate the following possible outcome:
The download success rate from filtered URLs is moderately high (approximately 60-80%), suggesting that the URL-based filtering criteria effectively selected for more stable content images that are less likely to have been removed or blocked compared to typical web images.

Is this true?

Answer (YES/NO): NO